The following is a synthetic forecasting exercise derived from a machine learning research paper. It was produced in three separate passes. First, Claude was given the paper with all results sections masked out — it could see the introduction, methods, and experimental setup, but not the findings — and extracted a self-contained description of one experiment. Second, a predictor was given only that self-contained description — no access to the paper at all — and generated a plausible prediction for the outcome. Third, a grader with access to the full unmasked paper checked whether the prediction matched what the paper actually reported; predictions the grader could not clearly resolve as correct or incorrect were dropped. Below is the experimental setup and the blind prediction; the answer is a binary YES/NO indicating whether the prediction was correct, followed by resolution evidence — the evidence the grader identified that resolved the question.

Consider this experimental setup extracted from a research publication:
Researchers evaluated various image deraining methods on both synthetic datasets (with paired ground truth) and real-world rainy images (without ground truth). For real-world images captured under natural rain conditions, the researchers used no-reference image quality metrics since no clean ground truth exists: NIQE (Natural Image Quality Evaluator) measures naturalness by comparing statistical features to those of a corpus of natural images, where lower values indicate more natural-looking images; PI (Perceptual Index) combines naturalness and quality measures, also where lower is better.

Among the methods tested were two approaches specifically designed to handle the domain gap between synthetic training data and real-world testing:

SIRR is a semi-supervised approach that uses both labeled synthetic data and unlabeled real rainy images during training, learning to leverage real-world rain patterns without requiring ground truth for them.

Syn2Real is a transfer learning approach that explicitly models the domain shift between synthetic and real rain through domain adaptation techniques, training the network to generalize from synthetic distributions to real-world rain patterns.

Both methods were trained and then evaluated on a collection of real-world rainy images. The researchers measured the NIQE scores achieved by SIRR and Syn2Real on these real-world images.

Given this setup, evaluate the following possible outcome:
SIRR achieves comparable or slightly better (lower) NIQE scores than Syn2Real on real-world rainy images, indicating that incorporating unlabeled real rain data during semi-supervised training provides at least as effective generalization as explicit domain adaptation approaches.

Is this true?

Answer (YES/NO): YES